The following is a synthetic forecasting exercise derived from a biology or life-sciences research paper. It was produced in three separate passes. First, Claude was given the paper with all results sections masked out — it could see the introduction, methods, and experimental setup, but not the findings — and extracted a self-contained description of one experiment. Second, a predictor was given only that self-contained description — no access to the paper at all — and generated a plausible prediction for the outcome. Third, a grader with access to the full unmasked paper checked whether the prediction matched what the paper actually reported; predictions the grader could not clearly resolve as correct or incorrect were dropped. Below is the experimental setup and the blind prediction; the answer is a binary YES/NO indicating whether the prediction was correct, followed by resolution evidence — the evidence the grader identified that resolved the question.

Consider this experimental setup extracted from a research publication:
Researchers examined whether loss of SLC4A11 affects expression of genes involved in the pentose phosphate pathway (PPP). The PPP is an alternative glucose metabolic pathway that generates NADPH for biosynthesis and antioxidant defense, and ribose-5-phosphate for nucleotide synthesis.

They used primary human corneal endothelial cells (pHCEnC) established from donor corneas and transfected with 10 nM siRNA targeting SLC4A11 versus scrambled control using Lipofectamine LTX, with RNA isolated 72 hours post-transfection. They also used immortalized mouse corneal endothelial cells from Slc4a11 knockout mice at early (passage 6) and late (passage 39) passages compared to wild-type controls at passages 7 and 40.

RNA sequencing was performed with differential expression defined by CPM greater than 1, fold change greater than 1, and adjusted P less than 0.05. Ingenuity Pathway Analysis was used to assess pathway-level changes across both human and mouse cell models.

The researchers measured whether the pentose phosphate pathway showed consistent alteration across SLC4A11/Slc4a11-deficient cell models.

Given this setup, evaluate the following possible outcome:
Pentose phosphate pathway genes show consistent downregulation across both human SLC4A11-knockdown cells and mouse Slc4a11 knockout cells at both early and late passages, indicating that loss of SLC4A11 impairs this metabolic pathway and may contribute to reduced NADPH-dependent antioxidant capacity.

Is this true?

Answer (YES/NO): YES